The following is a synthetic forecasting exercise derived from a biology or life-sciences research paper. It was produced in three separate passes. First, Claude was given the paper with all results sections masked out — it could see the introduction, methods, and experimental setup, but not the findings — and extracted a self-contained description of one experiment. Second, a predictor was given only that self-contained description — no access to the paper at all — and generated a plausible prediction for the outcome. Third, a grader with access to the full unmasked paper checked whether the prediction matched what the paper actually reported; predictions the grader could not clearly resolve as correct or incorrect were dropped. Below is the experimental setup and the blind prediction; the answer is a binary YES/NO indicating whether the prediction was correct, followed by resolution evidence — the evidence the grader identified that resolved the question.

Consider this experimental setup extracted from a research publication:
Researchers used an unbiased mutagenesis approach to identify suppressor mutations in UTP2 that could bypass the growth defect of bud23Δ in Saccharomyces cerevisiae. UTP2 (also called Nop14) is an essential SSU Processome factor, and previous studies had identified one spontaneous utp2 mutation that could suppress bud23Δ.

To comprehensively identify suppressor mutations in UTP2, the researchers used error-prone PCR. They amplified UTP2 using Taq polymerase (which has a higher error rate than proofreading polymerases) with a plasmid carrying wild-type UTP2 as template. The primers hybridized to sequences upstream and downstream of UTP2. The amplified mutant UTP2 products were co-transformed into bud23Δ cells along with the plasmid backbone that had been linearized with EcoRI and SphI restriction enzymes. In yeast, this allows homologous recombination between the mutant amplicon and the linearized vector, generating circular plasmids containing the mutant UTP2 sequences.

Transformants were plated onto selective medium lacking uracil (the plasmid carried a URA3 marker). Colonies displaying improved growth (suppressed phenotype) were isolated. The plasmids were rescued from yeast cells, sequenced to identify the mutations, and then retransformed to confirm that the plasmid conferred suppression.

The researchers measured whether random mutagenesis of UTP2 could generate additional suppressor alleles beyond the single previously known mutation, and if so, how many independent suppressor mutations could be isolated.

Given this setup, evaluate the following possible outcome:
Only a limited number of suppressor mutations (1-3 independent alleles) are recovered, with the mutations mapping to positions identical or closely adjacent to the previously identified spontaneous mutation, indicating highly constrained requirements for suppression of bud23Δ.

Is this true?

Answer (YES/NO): NO